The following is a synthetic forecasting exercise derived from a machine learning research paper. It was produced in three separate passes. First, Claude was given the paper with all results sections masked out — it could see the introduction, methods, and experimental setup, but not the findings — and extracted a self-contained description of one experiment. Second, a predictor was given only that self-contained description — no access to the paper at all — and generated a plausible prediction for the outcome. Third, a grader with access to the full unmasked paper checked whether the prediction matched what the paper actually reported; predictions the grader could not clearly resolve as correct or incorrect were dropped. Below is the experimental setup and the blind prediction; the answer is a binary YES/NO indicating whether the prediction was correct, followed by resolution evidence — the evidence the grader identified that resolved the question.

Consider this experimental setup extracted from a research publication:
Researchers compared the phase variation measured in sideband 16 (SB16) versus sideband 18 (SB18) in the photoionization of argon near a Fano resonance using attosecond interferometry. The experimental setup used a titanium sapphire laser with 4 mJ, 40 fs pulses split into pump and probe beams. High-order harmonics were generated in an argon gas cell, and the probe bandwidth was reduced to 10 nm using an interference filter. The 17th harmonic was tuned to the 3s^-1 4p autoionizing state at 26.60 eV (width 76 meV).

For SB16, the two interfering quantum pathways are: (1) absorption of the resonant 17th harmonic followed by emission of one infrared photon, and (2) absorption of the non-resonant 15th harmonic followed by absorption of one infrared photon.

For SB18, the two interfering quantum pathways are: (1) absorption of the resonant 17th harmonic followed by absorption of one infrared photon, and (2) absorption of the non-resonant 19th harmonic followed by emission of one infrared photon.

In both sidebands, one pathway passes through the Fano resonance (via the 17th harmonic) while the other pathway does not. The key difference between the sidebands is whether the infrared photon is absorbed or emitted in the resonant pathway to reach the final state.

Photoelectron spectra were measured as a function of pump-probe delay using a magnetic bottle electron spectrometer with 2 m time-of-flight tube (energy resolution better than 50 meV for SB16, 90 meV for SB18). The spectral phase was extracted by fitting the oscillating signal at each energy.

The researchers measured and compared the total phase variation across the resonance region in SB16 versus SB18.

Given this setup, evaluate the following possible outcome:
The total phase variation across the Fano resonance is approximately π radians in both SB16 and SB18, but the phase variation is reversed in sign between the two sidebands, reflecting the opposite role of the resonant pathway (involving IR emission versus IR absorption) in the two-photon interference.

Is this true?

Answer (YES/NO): NO